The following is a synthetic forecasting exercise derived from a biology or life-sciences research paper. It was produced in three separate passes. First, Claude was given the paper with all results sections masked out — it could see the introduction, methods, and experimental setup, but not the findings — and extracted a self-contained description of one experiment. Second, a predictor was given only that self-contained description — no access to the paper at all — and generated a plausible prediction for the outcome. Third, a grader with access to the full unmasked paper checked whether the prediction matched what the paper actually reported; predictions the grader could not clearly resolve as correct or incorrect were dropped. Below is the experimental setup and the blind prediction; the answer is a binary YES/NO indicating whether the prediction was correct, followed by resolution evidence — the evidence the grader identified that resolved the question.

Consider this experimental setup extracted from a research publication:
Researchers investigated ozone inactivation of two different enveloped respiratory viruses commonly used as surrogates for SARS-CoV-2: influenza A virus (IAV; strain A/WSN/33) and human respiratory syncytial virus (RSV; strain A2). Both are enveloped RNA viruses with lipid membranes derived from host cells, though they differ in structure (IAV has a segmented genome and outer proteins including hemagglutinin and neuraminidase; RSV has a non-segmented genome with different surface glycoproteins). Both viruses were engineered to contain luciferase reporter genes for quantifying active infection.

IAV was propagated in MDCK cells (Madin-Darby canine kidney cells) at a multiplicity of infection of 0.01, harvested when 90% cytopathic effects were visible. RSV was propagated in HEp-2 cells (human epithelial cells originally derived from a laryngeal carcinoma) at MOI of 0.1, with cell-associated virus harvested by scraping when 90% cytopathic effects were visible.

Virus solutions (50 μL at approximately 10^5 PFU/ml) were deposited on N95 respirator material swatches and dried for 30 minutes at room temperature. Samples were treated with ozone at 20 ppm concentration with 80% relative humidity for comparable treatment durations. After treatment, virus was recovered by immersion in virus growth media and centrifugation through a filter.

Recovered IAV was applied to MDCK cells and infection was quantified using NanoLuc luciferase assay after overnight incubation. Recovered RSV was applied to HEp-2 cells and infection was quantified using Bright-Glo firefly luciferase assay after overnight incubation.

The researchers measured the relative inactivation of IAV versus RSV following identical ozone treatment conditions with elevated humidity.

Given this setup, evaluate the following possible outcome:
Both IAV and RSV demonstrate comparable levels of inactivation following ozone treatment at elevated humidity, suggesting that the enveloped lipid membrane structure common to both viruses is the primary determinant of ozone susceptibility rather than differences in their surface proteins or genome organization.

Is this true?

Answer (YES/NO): YES